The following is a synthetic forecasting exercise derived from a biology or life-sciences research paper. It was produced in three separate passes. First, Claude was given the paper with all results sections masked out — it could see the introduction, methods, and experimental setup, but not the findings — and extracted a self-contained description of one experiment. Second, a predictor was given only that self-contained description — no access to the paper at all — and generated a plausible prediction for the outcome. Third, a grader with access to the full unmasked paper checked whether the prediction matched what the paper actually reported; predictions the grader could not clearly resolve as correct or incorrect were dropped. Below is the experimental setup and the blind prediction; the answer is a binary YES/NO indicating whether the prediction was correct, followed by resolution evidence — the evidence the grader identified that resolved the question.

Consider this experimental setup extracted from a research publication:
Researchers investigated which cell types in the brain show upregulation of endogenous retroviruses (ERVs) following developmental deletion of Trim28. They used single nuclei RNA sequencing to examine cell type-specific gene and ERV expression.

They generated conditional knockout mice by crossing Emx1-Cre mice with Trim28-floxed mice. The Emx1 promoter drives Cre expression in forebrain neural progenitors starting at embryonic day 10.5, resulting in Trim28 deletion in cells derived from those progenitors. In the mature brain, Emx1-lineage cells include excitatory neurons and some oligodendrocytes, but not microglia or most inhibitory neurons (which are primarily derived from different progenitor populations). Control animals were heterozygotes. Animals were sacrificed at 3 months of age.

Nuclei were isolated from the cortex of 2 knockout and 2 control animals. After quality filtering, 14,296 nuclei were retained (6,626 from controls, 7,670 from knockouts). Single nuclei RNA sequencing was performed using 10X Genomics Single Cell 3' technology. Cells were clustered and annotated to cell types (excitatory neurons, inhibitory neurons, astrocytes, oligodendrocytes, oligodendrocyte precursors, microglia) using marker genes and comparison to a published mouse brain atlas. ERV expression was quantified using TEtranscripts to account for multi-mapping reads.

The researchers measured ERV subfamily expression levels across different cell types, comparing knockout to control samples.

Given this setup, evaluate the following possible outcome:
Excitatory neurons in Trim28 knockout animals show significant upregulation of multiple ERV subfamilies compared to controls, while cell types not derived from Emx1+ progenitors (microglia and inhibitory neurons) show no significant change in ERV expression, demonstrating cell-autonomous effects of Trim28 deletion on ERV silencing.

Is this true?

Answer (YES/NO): YES